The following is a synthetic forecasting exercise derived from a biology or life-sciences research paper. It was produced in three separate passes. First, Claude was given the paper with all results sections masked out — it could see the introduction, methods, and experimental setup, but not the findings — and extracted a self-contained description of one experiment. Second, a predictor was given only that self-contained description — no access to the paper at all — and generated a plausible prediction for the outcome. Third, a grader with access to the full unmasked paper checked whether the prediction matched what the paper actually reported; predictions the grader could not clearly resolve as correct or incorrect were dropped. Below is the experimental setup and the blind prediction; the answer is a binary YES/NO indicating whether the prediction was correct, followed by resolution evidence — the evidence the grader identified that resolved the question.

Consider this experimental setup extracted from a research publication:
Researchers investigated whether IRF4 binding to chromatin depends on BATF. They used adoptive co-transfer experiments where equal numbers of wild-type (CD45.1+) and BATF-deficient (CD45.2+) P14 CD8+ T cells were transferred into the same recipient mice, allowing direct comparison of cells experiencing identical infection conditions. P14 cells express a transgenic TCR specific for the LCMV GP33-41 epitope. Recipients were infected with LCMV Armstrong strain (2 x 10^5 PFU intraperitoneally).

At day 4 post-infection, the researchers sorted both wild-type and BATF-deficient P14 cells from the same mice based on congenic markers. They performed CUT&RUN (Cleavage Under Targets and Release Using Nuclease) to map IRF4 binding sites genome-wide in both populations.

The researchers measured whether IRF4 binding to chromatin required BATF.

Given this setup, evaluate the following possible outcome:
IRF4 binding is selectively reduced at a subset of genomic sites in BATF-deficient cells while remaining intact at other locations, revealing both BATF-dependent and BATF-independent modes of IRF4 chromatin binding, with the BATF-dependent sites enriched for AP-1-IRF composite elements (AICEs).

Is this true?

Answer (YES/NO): NO